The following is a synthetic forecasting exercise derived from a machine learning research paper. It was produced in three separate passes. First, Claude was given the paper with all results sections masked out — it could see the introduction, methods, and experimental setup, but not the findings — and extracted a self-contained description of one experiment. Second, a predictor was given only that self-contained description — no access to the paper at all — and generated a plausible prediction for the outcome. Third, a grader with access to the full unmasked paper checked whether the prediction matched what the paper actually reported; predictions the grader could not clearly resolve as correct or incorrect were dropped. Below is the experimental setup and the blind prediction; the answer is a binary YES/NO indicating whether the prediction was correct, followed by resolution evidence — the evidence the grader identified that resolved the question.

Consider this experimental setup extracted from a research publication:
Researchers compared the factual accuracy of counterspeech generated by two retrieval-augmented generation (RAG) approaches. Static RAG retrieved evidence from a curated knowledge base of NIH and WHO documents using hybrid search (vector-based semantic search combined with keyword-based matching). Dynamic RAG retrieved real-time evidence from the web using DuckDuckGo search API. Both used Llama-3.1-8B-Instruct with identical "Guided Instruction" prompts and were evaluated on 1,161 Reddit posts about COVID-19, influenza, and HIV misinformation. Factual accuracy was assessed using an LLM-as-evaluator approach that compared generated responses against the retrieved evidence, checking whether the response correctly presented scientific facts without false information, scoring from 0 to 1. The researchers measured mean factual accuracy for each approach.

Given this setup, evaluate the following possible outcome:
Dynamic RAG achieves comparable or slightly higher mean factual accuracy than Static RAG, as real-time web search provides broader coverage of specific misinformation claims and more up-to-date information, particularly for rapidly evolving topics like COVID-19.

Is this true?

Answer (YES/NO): YES